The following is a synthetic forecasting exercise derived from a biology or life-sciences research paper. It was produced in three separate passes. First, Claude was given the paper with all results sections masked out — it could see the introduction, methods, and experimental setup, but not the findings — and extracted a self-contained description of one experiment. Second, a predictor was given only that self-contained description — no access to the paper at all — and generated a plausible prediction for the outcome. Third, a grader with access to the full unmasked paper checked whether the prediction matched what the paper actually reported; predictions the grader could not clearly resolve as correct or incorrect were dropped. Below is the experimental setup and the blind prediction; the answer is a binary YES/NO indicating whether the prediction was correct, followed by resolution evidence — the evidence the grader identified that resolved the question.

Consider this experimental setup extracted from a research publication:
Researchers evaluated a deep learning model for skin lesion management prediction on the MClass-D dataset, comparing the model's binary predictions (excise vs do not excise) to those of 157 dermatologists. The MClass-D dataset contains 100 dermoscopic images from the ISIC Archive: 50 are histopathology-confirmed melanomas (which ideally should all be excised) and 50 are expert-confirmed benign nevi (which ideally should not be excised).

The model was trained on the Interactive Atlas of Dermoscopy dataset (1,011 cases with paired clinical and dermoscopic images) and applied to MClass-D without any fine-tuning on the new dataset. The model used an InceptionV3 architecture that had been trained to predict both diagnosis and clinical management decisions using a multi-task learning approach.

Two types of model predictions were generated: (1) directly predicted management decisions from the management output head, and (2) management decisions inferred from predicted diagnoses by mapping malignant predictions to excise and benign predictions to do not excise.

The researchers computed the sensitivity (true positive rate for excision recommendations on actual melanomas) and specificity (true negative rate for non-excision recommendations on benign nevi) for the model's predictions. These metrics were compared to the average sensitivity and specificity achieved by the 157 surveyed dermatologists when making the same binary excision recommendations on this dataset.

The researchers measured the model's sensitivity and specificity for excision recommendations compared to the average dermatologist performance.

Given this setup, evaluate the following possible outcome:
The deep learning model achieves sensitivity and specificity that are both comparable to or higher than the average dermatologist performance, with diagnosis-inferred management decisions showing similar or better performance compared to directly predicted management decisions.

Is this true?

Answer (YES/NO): NO